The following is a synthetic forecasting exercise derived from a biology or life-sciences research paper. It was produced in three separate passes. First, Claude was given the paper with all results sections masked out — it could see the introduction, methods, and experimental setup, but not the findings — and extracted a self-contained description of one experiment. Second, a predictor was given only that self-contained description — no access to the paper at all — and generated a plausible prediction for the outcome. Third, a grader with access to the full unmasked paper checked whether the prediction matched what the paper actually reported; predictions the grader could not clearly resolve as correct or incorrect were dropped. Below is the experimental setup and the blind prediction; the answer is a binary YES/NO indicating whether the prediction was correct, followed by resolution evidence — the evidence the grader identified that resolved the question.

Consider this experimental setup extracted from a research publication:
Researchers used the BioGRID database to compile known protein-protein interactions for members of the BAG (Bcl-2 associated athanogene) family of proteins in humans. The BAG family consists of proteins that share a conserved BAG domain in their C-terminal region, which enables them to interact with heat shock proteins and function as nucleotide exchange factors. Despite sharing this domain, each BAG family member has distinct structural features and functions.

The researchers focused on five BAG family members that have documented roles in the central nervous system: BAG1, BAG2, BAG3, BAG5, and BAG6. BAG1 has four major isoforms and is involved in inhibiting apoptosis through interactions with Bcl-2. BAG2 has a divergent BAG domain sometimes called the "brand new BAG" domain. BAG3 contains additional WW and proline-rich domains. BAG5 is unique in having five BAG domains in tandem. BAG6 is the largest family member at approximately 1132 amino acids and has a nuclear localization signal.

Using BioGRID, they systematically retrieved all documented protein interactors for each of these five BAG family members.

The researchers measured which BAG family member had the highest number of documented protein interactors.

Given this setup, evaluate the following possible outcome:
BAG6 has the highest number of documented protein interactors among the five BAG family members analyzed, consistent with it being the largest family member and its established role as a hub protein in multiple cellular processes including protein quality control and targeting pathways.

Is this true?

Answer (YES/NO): NO